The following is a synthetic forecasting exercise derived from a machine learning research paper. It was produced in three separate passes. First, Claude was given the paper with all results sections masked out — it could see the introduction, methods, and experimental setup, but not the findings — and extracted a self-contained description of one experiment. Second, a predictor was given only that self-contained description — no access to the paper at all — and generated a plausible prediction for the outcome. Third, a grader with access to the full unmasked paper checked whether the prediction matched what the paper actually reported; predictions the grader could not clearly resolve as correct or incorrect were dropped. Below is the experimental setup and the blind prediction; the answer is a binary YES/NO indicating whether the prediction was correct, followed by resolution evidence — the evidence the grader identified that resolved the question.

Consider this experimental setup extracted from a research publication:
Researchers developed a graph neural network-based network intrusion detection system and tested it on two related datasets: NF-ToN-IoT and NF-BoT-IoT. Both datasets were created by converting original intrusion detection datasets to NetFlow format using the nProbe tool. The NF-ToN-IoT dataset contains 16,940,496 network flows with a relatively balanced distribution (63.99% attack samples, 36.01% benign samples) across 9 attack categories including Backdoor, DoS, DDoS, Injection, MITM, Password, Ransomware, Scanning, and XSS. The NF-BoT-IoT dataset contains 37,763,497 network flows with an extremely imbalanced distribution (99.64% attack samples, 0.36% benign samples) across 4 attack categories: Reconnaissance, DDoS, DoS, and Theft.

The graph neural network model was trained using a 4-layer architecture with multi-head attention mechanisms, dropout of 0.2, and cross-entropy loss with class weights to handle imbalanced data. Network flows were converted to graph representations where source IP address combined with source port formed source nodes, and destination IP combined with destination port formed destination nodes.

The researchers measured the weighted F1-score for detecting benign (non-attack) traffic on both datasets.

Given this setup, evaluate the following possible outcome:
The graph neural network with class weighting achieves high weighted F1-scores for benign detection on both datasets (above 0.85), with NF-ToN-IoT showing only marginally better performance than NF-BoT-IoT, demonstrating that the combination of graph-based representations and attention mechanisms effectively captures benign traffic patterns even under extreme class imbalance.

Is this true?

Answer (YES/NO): NO